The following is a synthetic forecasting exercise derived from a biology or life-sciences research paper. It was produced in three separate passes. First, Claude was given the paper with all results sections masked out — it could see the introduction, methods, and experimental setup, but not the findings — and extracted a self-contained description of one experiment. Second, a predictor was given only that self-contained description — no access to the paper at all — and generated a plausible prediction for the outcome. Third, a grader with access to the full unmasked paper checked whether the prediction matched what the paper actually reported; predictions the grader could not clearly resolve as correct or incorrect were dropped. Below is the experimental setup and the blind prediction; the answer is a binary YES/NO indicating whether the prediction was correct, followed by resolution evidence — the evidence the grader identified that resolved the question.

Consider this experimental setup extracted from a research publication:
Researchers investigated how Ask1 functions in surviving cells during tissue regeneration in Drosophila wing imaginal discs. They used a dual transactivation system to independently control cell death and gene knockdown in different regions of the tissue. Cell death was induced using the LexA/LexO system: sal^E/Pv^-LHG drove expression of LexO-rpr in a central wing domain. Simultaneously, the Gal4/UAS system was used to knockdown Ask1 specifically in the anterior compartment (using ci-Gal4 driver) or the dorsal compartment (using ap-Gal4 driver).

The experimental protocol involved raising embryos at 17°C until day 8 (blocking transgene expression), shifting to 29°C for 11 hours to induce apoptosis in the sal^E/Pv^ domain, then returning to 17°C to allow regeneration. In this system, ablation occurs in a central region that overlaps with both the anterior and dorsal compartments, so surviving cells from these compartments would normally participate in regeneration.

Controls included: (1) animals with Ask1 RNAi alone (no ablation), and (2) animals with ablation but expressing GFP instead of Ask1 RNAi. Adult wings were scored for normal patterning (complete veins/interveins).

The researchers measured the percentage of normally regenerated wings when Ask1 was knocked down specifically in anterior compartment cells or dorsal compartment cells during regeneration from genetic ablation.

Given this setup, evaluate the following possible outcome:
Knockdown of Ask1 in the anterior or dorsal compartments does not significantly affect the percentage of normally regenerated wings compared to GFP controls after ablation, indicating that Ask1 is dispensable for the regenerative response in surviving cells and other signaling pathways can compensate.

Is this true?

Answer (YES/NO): NO